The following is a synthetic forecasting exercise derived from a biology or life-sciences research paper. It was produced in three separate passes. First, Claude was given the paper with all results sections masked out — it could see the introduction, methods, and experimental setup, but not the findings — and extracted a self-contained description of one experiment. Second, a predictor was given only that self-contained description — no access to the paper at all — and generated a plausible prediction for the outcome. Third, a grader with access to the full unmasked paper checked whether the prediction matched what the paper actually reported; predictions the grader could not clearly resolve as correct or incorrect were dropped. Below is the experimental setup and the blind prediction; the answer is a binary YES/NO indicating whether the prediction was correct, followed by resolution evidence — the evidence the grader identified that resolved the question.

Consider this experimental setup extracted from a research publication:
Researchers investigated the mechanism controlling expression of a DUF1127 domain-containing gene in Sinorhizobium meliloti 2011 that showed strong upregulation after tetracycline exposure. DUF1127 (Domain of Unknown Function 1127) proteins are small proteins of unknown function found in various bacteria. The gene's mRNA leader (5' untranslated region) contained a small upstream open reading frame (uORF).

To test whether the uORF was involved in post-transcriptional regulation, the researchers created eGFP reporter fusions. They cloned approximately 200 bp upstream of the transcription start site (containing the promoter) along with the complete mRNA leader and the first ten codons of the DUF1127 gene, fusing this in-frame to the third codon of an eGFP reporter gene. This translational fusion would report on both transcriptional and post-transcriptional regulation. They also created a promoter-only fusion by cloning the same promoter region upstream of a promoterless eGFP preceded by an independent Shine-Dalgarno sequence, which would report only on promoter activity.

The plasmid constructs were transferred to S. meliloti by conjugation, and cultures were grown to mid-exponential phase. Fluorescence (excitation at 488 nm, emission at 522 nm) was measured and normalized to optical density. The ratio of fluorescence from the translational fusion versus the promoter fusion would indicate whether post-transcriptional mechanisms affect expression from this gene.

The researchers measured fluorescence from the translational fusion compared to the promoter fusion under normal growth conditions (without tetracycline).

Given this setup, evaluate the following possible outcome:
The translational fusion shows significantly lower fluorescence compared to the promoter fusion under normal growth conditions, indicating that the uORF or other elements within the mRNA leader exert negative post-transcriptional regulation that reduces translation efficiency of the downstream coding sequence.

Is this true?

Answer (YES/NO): YES